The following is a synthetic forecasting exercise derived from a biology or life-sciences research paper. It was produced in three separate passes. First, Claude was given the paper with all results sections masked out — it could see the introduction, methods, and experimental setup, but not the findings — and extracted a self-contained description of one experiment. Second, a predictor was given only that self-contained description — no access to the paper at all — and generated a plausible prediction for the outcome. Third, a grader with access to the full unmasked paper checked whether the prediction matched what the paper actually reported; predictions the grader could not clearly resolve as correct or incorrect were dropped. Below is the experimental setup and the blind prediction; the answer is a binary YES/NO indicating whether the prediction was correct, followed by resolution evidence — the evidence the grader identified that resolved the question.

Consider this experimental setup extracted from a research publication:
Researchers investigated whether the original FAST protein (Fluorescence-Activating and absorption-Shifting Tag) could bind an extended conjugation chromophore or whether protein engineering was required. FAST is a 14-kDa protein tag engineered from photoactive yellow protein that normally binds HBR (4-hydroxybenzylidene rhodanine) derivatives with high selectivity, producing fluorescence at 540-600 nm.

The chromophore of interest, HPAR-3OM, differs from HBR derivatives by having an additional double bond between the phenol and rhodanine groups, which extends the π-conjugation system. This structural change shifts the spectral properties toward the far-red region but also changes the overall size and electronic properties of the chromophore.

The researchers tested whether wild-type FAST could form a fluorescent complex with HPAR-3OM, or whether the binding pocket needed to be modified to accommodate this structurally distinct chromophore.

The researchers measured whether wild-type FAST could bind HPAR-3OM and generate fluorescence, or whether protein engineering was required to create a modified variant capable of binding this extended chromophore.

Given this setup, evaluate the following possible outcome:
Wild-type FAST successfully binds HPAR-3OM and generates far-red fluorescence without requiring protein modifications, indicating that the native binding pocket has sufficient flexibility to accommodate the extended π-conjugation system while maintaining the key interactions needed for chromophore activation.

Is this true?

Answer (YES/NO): NO